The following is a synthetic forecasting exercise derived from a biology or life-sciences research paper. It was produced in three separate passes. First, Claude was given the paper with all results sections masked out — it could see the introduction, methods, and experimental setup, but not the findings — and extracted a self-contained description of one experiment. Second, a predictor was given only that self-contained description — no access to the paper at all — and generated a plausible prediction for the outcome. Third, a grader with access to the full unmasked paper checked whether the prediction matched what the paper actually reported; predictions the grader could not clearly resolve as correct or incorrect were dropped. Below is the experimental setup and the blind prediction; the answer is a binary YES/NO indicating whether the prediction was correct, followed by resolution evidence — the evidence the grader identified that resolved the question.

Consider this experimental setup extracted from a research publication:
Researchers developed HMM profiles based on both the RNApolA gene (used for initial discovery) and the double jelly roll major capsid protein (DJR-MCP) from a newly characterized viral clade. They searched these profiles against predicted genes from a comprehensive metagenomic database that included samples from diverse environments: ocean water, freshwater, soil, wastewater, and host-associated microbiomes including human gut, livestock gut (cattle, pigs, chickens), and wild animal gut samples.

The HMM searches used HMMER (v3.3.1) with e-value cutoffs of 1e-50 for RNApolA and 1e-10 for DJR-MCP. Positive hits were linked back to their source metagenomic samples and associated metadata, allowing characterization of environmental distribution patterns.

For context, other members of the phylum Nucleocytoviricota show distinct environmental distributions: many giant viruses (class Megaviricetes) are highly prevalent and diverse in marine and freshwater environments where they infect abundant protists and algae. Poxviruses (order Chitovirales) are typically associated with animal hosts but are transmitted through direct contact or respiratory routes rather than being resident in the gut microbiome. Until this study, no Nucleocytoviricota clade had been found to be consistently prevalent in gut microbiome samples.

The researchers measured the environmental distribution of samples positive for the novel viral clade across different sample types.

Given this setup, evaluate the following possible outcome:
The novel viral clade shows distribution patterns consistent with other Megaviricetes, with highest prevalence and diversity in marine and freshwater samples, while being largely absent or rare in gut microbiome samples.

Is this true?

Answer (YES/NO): NO